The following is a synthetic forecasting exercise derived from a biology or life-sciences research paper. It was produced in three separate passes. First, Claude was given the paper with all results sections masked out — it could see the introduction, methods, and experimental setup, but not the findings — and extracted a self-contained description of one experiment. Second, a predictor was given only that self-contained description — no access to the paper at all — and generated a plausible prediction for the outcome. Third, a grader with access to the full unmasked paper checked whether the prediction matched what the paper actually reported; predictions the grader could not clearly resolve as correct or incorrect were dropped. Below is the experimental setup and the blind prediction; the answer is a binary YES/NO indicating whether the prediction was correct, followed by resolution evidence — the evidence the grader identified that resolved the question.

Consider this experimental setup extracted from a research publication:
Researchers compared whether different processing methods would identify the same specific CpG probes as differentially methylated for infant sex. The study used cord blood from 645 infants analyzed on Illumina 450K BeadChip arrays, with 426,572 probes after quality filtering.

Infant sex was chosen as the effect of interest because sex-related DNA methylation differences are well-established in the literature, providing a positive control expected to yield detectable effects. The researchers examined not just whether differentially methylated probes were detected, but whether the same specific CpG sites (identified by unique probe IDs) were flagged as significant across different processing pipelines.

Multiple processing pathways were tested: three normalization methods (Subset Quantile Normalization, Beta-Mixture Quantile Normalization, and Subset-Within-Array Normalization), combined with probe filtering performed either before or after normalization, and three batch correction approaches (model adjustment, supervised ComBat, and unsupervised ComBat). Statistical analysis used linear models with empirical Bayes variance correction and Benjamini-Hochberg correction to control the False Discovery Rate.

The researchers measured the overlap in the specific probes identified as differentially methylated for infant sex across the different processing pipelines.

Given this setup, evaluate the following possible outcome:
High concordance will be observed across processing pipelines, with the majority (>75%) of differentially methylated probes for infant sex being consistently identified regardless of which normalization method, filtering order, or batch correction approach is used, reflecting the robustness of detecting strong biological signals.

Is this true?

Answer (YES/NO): NO